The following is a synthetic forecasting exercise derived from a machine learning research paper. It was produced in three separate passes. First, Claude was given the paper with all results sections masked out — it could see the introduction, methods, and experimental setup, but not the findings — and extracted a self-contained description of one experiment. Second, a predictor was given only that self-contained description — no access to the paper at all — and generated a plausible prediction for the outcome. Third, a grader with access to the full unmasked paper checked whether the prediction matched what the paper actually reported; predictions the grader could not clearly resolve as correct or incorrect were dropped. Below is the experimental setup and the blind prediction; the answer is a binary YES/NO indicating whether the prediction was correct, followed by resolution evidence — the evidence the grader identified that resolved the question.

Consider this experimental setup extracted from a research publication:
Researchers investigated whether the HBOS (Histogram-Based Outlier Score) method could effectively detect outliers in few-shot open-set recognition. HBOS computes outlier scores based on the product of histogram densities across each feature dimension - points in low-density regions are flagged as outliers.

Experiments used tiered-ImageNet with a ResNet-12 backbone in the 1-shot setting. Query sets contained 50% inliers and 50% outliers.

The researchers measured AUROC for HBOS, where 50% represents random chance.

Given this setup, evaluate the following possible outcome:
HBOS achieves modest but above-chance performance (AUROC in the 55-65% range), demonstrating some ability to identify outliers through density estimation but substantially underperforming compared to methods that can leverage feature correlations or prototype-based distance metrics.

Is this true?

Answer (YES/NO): YES